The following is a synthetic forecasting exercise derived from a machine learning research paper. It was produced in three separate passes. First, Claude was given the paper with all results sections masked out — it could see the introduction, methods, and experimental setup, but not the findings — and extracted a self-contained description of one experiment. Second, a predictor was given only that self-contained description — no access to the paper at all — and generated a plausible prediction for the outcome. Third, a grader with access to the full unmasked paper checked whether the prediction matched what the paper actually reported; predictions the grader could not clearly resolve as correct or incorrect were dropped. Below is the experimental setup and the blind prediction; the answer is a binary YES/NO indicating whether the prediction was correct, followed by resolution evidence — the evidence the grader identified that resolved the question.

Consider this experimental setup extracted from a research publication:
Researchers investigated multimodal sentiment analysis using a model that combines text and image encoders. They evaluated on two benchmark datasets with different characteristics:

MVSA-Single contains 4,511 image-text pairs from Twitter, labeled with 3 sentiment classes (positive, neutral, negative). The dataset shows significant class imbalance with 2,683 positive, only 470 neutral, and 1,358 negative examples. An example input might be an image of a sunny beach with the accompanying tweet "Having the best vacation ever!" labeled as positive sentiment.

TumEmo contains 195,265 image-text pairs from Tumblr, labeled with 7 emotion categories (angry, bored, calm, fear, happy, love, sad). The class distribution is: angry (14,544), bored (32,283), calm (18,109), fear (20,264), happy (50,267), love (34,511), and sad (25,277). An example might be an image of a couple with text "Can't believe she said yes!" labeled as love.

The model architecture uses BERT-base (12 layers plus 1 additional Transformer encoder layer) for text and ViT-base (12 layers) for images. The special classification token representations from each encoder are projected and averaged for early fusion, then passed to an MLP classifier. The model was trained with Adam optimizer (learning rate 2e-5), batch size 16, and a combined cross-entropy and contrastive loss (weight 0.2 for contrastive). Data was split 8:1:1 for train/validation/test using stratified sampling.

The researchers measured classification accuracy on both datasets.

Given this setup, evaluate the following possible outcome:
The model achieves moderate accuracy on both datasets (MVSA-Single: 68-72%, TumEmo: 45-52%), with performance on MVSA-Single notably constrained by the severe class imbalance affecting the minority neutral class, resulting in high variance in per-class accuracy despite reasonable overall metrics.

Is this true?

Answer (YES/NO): NO